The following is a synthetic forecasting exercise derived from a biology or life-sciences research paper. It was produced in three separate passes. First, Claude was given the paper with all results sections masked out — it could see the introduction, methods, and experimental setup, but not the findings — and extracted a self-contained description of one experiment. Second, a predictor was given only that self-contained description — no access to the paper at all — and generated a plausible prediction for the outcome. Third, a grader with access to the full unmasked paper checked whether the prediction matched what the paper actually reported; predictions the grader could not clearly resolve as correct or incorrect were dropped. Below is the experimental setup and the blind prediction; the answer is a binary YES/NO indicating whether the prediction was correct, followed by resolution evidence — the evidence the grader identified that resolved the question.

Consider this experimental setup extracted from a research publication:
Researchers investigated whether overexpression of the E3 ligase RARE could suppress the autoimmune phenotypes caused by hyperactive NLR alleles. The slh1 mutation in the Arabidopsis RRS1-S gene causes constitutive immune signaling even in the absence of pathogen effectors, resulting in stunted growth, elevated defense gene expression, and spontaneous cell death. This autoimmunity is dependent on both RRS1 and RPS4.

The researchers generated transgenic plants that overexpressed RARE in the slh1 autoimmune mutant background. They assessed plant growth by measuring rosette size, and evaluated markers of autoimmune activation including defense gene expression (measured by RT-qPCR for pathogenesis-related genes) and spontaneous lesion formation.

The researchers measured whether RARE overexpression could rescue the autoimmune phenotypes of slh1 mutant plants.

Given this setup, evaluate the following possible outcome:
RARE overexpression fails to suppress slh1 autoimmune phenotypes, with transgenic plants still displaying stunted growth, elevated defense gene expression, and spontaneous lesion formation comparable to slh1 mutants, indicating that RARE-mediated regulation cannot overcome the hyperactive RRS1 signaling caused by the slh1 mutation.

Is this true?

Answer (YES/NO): NO